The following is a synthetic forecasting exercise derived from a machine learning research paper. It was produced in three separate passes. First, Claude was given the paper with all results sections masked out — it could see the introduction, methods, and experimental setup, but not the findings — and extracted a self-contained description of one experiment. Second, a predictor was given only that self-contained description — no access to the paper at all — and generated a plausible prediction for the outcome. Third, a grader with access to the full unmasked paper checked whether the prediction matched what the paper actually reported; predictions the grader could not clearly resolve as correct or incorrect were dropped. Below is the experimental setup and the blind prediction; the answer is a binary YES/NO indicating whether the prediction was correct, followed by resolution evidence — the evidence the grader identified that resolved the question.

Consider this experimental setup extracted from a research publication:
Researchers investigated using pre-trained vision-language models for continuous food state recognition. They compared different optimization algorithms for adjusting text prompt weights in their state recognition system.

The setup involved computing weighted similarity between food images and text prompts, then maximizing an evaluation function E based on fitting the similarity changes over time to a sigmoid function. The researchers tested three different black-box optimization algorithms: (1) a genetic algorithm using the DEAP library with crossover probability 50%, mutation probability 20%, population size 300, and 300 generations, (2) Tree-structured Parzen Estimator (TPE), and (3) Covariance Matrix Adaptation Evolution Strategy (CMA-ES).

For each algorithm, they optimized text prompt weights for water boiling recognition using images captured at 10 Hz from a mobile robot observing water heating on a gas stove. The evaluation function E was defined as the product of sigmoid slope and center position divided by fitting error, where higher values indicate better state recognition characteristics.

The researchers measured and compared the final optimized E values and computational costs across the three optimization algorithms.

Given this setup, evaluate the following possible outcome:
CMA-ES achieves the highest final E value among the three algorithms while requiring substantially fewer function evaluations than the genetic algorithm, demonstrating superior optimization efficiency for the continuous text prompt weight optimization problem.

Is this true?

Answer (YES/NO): NO